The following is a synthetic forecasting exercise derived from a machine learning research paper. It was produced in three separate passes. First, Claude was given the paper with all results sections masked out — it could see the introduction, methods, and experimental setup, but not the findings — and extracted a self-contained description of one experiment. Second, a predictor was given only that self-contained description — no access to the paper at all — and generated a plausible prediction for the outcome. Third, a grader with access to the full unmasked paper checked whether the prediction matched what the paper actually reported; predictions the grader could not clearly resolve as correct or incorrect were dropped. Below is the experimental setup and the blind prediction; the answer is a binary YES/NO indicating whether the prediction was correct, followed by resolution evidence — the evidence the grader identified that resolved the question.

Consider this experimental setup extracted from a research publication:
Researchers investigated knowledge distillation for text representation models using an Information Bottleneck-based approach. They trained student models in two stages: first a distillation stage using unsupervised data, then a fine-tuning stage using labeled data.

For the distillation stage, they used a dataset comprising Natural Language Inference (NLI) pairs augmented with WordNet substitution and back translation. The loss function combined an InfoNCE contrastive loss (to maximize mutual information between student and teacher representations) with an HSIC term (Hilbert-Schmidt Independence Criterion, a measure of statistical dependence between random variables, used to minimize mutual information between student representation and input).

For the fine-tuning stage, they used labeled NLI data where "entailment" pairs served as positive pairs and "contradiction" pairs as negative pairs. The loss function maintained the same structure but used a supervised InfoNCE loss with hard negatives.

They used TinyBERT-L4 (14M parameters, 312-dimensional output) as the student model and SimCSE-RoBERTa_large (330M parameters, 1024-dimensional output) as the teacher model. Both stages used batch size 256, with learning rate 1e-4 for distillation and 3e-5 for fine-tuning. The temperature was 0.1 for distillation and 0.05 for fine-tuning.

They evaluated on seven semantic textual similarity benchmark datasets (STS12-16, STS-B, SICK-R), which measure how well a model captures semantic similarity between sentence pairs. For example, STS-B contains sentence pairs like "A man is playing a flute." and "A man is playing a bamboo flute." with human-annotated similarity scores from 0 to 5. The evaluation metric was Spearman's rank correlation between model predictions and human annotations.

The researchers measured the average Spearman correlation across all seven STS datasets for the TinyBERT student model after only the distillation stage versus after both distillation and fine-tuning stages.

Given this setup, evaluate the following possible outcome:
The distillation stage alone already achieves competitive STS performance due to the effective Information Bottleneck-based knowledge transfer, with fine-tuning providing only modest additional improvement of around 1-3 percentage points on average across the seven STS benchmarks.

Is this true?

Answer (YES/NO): NO